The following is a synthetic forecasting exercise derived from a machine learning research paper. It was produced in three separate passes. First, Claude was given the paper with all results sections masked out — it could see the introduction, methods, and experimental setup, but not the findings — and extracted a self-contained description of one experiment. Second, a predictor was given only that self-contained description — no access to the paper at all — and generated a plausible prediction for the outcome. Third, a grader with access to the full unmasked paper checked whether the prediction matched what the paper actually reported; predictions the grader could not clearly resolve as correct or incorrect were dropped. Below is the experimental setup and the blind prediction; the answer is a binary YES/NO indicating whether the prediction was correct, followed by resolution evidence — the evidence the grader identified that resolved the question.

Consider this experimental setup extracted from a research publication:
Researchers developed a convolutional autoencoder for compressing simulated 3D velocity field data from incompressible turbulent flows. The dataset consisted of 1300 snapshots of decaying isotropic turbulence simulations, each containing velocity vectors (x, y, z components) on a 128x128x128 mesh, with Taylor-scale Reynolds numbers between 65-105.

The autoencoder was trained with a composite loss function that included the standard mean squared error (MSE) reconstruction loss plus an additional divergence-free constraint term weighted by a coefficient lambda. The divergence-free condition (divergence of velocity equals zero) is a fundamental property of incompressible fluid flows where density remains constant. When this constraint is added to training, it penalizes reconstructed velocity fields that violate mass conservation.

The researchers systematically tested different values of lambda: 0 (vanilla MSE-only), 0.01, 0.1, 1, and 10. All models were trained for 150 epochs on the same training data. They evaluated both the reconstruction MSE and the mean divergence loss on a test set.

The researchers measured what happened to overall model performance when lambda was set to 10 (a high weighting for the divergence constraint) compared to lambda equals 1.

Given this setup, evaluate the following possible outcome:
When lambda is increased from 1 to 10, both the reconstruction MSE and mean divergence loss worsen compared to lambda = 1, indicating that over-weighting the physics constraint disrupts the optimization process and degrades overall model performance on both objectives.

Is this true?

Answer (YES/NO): YES